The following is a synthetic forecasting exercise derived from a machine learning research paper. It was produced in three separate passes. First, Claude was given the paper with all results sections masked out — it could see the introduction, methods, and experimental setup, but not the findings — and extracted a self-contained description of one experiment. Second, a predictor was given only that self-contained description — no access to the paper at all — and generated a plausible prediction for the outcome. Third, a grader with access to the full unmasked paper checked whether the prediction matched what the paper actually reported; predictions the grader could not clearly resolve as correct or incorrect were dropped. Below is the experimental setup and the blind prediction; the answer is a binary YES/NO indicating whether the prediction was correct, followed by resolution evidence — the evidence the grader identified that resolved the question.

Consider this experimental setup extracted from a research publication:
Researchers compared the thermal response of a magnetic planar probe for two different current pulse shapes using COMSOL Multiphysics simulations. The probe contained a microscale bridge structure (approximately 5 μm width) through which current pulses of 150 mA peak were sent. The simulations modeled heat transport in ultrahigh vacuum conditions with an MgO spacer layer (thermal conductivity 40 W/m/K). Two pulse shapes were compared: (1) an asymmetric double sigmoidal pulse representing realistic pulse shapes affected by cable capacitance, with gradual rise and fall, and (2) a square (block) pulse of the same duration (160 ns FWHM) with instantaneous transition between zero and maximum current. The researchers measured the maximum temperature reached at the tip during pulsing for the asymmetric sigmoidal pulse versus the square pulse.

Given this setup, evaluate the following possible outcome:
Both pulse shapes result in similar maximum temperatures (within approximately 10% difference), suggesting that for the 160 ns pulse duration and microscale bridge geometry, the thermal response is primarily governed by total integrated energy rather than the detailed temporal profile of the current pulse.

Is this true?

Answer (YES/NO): NO